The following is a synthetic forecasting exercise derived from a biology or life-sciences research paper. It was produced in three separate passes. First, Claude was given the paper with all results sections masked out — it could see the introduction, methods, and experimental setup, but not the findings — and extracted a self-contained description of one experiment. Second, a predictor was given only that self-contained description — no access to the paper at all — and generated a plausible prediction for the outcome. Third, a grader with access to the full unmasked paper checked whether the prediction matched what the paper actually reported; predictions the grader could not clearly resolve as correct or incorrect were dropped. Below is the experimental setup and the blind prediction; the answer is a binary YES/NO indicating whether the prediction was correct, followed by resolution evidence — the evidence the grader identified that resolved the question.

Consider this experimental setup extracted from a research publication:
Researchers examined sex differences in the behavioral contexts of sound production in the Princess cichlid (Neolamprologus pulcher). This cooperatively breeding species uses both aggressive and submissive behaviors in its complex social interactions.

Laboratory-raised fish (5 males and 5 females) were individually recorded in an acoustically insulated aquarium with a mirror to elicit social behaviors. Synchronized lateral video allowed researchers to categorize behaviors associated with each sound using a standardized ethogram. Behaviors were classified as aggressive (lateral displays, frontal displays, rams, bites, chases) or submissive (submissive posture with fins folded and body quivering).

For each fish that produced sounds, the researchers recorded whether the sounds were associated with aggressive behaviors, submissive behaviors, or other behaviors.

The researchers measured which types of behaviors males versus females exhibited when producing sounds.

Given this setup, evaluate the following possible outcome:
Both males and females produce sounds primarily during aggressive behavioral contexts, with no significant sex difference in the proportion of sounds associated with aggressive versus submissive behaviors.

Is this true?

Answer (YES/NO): NO